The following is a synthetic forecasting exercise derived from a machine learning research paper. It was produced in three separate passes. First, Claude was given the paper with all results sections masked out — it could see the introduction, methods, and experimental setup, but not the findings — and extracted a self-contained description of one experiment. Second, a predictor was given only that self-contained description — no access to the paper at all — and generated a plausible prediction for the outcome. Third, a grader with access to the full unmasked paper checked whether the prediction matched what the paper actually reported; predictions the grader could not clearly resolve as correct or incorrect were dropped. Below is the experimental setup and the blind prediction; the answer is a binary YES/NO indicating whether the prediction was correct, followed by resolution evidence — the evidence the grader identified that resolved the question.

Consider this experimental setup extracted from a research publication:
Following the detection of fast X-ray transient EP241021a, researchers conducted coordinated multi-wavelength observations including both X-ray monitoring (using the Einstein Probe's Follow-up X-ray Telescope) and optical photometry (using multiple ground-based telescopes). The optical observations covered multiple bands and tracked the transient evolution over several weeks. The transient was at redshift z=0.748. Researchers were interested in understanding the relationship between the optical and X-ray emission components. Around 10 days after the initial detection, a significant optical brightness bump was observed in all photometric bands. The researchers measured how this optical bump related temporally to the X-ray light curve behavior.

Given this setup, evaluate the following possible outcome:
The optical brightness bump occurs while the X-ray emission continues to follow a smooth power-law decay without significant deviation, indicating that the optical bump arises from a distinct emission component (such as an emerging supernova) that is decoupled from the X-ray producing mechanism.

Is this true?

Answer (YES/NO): NO